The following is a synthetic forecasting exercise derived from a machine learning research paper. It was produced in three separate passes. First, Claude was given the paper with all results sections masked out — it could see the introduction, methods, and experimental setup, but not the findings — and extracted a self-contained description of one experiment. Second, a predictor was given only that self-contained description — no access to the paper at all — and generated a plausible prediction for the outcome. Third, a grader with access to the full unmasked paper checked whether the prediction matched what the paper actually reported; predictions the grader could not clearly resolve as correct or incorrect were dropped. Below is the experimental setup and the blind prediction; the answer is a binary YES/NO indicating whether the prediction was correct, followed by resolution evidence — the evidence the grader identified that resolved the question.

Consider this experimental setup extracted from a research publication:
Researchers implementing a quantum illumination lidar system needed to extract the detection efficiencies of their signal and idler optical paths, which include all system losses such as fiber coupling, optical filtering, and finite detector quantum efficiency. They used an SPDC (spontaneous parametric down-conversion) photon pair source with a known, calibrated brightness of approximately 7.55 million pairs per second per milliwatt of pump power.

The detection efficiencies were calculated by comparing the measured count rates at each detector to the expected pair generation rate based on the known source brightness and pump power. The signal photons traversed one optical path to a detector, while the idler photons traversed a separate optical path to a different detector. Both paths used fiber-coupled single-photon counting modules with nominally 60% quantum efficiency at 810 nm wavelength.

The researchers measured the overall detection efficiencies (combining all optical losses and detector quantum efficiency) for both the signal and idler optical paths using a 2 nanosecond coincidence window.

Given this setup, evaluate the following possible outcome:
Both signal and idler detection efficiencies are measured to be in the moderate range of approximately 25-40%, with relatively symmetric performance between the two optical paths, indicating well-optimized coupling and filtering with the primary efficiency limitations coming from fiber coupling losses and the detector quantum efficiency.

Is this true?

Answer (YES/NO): NO